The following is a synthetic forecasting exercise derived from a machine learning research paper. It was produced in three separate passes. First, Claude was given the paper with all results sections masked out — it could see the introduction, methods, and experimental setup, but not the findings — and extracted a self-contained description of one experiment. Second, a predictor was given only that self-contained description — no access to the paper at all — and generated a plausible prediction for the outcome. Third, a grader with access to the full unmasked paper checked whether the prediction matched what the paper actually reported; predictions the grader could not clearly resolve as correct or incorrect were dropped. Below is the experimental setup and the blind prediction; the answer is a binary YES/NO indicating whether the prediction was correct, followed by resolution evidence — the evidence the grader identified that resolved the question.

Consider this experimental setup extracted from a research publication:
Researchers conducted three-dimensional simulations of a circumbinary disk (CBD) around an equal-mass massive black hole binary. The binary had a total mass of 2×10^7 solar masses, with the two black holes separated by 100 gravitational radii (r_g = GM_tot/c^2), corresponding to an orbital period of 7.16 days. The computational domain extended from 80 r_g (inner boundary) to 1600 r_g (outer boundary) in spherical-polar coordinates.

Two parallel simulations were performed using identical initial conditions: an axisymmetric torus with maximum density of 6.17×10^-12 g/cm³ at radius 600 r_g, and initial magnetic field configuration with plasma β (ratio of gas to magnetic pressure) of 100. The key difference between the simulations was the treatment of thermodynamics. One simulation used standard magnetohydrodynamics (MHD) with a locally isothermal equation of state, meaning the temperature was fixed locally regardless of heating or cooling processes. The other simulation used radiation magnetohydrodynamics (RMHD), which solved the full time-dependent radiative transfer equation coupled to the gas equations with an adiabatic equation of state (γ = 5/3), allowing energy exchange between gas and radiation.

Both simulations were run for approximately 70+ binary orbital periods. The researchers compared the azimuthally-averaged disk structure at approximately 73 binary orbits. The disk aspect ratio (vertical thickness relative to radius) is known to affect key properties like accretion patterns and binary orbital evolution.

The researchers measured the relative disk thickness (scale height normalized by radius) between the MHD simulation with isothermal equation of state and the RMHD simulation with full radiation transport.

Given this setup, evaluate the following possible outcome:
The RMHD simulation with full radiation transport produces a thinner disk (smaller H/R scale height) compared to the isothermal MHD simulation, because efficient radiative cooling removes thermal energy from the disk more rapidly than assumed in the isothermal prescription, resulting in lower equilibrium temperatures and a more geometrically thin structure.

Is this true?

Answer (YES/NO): YES